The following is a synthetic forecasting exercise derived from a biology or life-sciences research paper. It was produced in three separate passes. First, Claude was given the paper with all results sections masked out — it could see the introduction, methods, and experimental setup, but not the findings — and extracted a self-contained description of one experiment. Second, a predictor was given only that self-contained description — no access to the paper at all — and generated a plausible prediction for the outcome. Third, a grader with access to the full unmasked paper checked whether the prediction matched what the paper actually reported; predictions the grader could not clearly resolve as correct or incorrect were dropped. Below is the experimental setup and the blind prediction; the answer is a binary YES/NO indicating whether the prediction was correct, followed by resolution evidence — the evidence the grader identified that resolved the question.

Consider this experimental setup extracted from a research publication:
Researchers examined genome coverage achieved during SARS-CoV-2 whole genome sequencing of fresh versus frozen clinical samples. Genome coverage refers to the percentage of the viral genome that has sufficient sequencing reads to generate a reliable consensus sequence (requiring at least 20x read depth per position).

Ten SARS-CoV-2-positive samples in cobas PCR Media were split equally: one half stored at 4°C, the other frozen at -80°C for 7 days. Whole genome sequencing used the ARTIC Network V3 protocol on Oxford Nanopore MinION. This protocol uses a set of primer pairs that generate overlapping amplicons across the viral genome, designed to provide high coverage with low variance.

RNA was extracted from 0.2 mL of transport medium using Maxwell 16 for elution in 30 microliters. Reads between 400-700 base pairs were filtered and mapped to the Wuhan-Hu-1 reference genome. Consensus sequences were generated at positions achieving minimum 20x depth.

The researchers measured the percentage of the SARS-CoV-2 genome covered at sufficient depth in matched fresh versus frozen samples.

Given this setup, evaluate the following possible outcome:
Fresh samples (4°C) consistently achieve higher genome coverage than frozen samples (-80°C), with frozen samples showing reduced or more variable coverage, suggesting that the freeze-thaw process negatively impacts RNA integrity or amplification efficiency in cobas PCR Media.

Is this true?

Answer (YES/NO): NO